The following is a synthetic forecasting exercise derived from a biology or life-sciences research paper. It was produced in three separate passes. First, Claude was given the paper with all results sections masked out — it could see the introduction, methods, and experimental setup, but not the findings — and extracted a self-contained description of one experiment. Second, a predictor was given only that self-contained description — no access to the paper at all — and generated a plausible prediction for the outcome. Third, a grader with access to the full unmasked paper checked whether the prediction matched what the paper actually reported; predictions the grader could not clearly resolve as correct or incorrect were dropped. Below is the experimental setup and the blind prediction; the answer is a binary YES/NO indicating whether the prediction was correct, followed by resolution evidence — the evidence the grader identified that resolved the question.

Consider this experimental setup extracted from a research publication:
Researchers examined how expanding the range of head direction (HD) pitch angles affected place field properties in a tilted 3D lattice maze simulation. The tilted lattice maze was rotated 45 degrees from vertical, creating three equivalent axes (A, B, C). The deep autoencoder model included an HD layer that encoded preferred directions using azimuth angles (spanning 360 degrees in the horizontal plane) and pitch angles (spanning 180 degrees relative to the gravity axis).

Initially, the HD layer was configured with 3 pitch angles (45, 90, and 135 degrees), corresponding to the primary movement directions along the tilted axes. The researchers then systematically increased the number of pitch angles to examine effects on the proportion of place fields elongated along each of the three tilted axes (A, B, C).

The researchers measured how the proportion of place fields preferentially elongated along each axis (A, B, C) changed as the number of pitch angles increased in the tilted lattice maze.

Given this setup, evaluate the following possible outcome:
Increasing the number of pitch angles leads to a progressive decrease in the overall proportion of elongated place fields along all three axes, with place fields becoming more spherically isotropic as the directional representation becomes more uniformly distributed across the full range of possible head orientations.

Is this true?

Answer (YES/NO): NO